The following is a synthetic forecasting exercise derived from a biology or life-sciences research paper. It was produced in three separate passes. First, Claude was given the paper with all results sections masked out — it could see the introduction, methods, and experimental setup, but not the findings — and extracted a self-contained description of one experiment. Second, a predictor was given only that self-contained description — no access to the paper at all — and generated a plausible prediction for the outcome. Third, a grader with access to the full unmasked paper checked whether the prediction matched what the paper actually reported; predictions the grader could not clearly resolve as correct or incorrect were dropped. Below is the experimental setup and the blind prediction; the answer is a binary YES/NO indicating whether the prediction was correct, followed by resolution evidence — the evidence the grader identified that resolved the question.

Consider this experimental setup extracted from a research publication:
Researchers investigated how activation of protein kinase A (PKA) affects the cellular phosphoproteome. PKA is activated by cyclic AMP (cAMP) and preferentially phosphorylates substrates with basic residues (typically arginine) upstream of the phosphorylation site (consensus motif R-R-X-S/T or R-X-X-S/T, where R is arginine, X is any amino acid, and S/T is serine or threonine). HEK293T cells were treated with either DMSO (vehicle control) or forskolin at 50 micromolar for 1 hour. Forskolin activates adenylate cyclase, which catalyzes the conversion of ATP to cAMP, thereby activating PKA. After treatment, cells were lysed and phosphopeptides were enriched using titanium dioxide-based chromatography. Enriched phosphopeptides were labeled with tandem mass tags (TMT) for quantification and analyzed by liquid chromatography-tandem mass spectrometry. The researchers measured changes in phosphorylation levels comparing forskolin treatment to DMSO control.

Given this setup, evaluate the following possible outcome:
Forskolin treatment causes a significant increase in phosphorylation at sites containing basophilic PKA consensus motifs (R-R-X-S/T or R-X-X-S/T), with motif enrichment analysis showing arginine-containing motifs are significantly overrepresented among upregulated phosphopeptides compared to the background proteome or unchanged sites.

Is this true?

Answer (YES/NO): YES